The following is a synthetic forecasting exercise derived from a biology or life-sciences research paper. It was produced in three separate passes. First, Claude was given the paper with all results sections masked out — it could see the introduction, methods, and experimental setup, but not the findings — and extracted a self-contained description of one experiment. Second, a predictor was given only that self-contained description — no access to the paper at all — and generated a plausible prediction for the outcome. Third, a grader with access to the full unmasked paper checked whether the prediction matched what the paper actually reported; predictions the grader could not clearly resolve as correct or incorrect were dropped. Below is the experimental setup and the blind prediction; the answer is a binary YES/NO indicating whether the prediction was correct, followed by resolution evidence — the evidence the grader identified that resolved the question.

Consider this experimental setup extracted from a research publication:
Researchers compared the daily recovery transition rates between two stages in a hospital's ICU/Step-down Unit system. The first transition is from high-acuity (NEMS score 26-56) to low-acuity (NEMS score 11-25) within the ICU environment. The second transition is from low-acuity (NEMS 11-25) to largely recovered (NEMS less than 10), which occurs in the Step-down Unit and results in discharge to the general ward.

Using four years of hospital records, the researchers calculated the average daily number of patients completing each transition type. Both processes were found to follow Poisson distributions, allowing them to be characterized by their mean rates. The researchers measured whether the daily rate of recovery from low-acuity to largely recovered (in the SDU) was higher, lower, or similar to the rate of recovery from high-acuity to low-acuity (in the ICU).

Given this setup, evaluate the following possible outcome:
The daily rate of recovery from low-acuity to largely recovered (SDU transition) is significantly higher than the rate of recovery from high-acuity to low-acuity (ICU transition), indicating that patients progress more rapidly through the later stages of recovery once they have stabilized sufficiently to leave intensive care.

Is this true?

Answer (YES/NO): YES